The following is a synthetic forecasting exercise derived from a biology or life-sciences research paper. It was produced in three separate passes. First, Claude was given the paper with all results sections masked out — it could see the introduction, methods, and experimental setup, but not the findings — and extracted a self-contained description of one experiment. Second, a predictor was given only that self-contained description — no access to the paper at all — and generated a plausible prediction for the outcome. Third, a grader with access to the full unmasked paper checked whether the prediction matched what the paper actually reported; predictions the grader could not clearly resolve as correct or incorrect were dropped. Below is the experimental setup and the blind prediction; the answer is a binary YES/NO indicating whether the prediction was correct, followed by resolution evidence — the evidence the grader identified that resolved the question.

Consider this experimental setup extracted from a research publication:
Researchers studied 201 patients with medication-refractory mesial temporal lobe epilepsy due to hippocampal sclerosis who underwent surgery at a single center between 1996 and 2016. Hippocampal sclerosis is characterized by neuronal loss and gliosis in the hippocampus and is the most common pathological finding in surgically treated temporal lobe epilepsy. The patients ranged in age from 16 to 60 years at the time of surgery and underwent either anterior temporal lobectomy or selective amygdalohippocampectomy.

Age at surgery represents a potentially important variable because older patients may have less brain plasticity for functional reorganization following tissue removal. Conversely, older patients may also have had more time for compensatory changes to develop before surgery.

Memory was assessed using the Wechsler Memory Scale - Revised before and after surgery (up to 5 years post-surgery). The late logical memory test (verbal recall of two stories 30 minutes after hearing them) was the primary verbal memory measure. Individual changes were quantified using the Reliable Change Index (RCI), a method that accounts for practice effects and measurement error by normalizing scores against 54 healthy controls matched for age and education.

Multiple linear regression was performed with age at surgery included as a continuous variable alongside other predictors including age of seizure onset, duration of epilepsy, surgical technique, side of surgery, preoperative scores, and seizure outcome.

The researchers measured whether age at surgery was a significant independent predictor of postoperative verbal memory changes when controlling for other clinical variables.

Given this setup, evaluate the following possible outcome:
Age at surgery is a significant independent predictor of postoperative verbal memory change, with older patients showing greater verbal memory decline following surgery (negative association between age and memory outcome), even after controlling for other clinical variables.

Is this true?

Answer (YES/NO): NO